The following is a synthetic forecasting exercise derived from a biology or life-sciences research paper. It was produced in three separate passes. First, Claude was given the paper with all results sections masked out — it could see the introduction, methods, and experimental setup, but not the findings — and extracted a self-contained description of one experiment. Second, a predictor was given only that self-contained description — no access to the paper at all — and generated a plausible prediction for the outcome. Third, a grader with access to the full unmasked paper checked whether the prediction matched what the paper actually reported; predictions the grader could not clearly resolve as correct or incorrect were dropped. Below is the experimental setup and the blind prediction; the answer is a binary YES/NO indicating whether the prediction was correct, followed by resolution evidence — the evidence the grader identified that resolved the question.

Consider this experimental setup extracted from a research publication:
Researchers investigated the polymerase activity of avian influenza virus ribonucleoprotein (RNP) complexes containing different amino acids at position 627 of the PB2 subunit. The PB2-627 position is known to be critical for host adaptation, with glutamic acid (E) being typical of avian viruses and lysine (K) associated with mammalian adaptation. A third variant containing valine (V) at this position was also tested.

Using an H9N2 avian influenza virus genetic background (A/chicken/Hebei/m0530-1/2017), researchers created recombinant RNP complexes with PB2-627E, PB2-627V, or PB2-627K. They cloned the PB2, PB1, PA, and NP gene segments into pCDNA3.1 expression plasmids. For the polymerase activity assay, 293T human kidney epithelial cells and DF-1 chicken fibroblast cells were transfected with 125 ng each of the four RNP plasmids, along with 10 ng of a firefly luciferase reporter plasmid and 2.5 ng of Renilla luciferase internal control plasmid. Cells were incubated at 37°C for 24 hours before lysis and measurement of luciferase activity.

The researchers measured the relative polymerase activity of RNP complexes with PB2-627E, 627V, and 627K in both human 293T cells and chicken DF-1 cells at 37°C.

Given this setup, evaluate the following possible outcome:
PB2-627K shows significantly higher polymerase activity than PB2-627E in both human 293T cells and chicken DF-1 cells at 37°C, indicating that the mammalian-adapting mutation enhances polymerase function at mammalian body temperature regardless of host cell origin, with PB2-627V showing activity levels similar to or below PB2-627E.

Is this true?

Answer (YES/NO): NO